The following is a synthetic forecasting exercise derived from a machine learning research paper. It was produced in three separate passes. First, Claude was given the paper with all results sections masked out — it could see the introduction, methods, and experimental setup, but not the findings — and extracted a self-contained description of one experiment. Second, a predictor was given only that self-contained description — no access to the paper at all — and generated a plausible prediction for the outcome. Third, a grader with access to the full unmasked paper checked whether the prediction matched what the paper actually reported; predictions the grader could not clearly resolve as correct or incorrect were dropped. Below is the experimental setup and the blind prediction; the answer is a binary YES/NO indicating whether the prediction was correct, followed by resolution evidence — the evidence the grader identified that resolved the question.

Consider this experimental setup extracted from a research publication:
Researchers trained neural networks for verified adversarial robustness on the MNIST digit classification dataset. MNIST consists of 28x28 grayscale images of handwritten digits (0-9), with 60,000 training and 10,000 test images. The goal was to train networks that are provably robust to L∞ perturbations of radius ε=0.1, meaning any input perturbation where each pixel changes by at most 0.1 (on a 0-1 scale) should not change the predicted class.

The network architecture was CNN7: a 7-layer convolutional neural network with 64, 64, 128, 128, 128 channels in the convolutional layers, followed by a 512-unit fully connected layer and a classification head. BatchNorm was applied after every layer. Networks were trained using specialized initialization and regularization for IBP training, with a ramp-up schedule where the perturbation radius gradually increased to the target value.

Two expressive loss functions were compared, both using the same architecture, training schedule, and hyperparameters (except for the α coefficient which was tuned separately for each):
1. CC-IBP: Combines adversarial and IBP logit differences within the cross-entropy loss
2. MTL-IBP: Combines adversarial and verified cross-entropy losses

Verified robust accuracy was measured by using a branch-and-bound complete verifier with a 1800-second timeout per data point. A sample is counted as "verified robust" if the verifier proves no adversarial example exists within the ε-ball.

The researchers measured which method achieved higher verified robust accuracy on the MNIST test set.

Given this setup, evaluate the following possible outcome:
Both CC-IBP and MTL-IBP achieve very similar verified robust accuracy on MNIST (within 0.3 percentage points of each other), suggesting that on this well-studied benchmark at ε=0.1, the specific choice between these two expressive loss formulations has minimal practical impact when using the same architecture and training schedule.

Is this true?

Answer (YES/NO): YES